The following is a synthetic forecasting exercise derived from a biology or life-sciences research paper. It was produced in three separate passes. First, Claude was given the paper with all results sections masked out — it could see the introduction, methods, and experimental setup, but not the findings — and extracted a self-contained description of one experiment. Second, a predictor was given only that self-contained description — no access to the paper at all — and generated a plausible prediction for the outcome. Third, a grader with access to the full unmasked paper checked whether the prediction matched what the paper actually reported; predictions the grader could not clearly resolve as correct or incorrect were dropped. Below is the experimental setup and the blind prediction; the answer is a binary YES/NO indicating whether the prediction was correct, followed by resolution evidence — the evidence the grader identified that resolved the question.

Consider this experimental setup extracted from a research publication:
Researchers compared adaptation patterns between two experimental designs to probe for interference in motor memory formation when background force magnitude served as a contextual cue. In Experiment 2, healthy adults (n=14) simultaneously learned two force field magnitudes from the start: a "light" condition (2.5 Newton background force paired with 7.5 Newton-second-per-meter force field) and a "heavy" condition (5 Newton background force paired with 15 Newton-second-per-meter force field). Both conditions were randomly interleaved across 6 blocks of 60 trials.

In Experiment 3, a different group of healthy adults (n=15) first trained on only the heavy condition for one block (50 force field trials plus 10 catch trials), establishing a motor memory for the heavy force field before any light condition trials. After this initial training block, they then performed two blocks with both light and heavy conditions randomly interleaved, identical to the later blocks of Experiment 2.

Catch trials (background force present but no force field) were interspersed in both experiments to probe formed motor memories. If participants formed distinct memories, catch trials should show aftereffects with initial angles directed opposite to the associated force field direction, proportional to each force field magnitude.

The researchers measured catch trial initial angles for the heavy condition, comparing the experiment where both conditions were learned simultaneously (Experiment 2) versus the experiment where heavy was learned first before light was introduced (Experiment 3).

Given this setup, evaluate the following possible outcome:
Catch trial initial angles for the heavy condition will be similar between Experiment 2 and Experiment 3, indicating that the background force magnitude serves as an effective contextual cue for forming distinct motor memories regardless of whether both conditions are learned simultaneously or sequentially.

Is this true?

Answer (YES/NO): NO